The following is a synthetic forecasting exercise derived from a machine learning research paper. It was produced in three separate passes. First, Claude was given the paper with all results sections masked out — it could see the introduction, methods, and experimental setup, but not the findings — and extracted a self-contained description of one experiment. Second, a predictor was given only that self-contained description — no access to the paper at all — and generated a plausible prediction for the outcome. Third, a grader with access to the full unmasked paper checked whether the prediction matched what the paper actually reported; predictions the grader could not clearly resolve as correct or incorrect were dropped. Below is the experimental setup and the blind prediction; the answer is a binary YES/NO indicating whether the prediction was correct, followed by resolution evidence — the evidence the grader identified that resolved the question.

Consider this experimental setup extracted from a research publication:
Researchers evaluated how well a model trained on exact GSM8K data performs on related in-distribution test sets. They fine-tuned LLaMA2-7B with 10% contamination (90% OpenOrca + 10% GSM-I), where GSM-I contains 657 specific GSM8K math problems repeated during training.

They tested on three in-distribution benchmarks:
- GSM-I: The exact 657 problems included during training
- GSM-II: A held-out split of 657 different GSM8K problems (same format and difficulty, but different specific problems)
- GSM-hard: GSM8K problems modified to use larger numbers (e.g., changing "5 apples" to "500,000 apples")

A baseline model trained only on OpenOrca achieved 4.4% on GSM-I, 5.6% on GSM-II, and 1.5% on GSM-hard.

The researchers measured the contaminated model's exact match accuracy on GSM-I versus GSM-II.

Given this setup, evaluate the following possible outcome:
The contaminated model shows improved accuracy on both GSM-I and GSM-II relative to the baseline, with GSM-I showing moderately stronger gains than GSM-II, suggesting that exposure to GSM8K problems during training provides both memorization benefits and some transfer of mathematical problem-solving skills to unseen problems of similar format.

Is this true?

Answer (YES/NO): NO